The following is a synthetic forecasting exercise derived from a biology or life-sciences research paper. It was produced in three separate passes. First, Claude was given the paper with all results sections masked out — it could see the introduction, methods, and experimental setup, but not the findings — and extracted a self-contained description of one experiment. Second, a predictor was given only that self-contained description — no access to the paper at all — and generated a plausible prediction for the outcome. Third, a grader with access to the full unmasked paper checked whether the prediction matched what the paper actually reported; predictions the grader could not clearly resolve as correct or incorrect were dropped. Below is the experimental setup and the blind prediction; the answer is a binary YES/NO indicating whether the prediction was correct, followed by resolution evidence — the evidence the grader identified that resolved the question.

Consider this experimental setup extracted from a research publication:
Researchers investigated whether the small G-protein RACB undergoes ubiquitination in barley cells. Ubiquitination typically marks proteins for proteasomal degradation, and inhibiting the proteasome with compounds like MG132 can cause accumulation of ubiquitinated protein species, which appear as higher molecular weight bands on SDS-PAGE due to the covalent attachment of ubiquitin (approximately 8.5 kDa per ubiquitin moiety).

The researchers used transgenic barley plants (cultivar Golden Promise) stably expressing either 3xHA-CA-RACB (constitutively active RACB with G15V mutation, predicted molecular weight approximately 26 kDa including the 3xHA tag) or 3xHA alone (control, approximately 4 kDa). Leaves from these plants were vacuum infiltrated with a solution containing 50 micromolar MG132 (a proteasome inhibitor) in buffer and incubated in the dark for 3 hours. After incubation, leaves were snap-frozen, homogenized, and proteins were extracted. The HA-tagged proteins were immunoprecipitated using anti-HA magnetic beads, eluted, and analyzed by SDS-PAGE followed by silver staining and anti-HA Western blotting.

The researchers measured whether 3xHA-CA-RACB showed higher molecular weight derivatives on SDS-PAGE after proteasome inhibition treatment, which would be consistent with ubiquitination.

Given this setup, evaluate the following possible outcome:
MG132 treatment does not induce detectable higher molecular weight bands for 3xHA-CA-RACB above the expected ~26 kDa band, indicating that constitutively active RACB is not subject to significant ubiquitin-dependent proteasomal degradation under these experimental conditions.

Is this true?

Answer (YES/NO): NO